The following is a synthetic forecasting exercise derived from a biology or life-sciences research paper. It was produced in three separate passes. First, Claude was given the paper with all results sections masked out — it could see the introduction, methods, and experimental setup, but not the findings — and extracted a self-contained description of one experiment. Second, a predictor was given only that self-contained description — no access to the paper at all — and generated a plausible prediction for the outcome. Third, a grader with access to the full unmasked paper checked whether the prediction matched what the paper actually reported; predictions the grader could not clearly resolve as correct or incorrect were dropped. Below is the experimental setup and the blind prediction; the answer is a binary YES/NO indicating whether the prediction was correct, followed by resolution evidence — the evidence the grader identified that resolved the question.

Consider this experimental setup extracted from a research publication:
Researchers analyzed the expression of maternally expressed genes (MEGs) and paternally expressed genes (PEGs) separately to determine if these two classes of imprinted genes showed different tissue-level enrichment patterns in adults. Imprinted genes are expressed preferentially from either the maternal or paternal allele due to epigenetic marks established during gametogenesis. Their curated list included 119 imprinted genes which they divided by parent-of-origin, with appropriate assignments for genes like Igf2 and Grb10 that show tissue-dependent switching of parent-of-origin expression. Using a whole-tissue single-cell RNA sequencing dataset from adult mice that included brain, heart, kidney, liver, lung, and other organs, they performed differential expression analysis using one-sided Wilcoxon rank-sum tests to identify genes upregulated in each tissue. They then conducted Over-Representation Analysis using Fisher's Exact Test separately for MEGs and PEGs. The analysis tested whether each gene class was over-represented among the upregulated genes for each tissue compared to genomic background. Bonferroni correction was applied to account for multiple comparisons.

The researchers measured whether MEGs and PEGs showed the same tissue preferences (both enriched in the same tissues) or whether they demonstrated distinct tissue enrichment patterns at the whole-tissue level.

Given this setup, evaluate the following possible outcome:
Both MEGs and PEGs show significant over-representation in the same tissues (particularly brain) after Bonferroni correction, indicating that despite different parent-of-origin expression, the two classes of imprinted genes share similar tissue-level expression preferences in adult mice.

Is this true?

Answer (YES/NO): NO